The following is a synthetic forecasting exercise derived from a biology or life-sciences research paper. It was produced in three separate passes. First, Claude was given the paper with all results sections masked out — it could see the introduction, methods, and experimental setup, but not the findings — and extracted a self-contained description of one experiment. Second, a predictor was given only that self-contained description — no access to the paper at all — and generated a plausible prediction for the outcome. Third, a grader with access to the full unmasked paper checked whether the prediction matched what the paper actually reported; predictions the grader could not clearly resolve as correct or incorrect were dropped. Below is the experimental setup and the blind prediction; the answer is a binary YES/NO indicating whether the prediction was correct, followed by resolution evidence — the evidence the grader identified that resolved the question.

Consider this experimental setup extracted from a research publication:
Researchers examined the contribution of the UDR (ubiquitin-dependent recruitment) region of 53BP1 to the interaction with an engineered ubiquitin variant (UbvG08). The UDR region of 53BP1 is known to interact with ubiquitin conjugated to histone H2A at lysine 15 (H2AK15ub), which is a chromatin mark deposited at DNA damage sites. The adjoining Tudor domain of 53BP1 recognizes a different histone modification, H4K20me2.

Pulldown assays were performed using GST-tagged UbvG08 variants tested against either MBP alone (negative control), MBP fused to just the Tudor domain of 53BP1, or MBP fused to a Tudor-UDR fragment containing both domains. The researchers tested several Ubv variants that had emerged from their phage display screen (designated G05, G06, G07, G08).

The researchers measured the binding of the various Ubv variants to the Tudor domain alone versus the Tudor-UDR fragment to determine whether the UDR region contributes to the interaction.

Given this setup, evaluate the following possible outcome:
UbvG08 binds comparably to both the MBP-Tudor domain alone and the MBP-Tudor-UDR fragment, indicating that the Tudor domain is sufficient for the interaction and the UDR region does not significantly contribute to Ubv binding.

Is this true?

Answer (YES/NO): YES